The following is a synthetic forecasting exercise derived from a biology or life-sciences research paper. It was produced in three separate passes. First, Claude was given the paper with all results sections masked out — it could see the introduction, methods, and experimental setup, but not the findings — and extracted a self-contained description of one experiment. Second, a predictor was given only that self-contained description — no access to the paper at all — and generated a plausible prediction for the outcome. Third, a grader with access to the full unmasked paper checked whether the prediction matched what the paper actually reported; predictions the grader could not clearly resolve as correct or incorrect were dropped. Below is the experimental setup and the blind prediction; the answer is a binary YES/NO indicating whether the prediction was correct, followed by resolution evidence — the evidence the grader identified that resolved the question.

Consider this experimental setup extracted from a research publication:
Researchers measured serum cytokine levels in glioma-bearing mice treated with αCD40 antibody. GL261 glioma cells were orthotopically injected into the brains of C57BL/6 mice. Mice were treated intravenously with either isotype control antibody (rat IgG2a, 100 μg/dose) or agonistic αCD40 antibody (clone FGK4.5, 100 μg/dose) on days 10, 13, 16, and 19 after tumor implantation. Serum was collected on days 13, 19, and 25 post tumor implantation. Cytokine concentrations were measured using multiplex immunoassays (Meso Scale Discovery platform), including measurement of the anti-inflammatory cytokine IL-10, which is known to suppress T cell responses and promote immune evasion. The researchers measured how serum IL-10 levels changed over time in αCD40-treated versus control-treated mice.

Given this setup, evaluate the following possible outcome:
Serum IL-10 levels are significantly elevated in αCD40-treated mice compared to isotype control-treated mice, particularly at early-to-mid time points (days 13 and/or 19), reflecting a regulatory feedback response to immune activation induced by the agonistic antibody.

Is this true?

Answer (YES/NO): YES